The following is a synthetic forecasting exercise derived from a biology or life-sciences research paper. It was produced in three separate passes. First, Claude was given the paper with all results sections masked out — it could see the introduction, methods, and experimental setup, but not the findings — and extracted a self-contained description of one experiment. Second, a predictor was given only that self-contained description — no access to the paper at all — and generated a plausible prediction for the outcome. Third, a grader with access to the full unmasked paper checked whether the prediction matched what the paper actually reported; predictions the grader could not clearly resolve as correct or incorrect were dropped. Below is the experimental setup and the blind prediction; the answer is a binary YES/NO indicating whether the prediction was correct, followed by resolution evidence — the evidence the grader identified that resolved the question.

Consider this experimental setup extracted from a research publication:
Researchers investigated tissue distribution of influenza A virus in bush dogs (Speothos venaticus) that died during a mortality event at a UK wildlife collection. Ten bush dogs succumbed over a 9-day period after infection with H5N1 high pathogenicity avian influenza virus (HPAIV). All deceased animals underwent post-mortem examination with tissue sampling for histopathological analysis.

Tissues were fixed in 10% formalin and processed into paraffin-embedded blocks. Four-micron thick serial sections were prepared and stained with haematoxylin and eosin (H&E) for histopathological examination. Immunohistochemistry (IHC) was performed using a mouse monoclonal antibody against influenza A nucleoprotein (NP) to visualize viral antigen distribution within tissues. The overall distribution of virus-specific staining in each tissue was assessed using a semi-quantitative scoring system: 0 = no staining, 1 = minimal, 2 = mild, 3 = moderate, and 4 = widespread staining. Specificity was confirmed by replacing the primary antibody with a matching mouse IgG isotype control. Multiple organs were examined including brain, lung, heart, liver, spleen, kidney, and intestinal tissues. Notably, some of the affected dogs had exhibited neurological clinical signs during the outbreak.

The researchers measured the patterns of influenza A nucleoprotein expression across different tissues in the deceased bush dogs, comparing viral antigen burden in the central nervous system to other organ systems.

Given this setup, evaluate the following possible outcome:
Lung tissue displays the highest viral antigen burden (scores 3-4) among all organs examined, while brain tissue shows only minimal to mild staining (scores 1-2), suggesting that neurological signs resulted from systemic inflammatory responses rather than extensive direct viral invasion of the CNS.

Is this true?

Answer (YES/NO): NO